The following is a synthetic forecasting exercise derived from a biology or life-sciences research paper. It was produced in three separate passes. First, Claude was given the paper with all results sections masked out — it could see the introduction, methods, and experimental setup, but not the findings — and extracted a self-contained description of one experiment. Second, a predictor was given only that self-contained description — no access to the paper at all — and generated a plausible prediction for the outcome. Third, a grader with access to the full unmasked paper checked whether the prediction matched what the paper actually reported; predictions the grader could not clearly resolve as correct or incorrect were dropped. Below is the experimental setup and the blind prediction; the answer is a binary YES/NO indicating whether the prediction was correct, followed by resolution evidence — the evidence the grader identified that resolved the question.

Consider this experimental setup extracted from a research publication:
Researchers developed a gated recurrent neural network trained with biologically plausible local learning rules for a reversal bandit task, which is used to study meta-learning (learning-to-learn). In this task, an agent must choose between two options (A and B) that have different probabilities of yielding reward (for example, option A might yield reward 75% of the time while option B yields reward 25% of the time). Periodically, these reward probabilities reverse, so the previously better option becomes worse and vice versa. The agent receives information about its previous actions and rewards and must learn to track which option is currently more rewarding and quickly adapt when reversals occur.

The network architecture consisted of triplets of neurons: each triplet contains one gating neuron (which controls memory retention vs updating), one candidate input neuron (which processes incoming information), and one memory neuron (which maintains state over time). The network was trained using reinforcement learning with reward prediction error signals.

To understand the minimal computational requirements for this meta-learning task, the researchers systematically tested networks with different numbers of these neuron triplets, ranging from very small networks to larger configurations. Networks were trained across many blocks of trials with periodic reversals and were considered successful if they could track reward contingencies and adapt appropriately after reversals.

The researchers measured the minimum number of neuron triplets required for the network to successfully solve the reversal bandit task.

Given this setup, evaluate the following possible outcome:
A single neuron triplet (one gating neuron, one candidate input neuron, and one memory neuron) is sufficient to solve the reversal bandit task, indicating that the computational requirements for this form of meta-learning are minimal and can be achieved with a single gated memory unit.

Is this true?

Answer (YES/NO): NO